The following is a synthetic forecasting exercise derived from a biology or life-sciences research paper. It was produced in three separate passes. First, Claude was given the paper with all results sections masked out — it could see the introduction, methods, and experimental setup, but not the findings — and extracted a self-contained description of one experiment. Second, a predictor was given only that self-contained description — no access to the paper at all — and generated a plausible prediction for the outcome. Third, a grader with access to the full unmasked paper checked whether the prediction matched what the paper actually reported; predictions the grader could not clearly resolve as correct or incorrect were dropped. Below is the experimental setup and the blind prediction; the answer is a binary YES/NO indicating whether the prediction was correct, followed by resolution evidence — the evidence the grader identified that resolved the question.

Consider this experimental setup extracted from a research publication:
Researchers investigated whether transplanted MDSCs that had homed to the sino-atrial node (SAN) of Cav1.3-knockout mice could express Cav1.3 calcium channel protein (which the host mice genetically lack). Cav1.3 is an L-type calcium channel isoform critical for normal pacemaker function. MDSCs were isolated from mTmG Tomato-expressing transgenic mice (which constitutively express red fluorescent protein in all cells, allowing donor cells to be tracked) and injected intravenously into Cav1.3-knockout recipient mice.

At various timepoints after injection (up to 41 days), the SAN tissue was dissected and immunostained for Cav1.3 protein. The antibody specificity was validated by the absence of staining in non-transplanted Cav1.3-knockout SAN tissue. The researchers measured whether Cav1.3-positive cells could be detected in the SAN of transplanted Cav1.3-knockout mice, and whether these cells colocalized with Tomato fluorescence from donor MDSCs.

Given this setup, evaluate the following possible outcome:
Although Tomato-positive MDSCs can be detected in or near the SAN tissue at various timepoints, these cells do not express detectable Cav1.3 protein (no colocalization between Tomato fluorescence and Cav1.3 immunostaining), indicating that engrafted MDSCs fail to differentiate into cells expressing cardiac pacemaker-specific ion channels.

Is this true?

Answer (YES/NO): NO